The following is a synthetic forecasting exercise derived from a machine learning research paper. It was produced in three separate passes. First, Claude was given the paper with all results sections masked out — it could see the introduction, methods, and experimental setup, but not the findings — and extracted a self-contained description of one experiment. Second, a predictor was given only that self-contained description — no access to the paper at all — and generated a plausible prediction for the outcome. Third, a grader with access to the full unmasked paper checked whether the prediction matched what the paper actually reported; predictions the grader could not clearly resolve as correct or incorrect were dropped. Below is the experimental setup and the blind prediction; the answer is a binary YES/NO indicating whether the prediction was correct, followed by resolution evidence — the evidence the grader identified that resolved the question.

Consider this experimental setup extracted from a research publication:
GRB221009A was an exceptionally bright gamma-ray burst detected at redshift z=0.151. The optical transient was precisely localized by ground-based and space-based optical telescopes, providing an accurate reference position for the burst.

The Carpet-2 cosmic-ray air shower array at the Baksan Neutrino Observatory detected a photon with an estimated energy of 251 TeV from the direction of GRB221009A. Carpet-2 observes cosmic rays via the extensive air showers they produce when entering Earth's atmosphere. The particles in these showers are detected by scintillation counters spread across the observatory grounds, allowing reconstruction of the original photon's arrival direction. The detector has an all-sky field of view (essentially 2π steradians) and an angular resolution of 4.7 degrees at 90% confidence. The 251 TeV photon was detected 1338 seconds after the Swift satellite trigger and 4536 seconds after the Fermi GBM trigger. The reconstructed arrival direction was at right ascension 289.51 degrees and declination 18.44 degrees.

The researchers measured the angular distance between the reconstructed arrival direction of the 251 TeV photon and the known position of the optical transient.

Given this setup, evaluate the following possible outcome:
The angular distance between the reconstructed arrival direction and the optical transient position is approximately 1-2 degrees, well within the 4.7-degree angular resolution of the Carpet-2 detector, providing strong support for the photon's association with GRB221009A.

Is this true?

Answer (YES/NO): YES